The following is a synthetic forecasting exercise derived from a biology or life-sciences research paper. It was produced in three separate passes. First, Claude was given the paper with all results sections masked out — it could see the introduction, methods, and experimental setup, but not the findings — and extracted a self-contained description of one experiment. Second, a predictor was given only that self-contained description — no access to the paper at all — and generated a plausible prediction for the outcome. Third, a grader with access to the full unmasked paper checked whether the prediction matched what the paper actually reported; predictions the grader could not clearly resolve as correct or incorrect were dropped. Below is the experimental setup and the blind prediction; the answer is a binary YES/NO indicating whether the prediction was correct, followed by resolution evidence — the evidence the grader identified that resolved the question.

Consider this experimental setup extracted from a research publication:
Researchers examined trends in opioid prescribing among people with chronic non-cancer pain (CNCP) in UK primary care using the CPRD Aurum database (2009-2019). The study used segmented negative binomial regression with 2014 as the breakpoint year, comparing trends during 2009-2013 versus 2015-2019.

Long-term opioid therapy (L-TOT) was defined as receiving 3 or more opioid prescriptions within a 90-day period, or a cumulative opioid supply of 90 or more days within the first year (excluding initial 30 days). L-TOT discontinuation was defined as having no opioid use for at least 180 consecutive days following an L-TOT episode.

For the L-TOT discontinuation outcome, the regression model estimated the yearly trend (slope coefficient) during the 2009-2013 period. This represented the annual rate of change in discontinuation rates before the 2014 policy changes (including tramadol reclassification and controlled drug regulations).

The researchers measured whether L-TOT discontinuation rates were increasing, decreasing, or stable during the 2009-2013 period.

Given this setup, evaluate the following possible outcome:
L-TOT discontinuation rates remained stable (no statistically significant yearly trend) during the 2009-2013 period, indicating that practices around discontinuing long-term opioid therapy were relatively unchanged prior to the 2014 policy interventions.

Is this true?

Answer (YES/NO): YES